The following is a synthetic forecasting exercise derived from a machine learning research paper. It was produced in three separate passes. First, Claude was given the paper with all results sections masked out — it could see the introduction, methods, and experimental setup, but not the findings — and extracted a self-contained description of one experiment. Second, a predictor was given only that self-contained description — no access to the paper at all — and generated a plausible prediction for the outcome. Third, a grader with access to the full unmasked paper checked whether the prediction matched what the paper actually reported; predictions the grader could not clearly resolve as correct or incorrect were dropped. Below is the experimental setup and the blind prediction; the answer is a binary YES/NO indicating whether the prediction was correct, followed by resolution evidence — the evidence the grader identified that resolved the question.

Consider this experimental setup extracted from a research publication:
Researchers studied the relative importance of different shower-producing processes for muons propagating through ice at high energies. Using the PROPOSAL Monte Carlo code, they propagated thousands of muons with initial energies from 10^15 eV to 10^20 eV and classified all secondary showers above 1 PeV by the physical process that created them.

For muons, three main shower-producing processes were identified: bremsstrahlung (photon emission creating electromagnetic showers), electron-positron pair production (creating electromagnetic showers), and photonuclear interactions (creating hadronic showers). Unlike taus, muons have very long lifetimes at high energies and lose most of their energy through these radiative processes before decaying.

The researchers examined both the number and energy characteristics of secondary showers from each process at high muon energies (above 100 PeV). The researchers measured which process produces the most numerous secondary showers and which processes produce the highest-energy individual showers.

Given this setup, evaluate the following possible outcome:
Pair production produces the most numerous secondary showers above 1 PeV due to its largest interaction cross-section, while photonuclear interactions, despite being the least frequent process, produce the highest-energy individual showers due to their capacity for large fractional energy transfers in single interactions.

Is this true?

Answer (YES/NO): NO